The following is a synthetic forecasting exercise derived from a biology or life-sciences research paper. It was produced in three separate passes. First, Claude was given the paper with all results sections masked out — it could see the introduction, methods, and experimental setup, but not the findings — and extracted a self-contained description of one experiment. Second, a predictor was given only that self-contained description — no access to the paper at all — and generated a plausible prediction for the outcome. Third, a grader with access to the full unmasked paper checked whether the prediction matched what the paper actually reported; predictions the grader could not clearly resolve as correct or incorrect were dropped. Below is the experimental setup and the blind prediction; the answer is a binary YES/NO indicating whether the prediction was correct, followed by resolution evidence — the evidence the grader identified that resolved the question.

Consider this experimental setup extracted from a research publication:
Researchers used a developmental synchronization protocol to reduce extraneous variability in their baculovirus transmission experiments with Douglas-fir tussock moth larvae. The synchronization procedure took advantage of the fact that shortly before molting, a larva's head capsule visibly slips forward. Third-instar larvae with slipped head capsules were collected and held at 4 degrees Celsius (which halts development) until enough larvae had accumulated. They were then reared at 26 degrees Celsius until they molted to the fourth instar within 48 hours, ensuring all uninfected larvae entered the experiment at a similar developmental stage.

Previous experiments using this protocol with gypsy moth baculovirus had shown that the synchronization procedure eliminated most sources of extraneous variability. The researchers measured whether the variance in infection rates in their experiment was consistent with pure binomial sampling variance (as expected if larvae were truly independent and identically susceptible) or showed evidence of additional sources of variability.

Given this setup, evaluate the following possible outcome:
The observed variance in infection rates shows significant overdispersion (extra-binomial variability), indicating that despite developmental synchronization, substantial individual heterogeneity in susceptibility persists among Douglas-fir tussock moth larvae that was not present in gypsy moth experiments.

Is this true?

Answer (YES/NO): NO